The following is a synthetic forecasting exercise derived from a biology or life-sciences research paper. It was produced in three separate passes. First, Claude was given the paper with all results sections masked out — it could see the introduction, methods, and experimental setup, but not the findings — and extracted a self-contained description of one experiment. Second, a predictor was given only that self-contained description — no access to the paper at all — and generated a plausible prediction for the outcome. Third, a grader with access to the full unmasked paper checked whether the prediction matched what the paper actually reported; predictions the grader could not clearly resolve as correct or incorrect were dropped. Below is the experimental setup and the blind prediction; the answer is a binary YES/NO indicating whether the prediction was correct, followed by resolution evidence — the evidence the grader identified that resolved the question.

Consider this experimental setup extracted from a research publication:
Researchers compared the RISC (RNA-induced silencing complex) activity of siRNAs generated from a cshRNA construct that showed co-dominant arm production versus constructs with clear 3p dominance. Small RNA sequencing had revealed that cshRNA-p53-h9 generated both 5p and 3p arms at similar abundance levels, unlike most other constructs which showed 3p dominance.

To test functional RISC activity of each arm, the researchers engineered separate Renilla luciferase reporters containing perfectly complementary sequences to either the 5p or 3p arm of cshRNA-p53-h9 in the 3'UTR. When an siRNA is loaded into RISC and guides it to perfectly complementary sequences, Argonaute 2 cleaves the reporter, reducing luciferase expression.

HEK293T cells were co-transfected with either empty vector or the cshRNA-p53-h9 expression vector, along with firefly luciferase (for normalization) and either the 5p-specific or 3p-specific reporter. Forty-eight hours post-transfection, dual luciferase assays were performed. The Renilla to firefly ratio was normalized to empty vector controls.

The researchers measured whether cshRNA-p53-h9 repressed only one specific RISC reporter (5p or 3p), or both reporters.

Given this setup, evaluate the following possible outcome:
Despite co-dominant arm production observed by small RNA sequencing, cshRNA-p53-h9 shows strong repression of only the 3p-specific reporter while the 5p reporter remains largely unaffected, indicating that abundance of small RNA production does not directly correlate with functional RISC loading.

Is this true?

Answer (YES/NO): NO